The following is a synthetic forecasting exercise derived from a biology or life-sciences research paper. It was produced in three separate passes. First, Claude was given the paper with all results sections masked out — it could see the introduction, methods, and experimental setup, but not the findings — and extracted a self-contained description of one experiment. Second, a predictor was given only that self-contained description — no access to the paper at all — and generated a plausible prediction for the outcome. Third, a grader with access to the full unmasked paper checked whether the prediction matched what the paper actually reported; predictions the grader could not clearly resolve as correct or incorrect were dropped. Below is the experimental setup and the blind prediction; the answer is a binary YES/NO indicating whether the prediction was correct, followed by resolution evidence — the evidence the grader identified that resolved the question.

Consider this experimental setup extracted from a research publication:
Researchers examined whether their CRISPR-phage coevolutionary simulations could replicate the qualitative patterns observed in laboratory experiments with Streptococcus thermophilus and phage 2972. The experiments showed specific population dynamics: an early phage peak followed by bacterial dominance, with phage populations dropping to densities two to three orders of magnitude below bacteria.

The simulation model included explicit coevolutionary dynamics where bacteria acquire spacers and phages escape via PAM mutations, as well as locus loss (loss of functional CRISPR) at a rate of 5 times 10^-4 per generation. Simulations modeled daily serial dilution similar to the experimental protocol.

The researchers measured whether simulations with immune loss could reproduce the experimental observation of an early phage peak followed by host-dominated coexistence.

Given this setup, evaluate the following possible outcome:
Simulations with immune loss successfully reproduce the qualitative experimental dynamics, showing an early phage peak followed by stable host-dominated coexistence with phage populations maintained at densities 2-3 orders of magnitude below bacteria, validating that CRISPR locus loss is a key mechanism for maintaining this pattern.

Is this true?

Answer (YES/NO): NO